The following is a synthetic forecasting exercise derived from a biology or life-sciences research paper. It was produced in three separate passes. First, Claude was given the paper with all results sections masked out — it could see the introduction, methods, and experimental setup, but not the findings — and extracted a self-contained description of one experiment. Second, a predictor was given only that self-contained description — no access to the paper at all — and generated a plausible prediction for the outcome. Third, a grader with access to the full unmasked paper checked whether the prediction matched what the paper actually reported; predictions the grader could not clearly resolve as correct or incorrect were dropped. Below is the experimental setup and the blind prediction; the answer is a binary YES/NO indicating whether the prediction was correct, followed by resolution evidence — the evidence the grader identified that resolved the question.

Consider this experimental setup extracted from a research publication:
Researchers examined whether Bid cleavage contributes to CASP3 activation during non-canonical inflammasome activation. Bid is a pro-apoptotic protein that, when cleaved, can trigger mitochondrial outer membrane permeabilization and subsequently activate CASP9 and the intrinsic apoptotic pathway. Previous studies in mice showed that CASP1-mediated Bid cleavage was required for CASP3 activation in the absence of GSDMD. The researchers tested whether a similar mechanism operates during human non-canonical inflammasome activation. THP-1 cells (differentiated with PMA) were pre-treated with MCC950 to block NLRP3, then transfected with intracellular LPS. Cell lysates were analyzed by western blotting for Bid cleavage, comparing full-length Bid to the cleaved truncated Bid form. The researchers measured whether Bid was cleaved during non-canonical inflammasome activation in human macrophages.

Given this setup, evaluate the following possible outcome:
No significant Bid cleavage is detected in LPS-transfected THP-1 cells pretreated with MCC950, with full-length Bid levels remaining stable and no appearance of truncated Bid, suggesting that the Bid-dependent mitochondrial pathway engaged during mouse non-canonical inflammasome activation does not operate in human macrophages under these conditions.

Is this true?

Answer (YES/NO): YES